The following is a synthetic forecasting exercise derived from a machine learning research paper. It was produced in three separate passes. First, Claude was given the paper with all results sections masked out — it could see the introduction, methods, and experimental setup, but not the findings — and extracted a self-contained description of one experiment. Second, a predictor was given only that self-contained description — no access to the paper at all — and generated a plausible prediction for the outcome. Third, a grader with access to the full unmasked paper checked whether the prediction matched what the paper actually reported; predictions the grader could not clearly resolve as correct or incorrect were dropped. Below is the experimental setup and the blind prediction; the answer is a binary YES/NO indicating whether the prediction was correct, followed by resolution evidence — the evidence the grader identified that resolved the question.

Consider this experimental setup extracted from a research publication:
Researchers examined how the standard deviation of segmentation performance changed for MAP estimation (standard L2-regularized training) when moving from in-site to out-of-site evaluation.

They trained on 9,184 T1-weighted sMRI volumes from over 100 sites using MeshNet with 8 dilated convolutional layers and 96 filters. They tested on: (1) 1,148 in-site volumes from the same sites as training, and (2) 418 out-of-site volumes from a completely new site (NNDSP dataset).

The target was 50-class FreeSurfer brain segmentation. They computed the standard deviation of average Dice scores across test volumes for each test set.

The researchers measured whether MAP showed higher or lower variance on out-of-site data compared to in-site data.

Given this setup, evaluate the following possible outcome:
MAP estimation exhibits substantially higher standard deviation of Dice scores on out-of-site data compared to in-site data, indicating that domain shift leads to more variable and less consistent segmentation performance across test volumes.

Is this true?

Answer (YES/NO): NO